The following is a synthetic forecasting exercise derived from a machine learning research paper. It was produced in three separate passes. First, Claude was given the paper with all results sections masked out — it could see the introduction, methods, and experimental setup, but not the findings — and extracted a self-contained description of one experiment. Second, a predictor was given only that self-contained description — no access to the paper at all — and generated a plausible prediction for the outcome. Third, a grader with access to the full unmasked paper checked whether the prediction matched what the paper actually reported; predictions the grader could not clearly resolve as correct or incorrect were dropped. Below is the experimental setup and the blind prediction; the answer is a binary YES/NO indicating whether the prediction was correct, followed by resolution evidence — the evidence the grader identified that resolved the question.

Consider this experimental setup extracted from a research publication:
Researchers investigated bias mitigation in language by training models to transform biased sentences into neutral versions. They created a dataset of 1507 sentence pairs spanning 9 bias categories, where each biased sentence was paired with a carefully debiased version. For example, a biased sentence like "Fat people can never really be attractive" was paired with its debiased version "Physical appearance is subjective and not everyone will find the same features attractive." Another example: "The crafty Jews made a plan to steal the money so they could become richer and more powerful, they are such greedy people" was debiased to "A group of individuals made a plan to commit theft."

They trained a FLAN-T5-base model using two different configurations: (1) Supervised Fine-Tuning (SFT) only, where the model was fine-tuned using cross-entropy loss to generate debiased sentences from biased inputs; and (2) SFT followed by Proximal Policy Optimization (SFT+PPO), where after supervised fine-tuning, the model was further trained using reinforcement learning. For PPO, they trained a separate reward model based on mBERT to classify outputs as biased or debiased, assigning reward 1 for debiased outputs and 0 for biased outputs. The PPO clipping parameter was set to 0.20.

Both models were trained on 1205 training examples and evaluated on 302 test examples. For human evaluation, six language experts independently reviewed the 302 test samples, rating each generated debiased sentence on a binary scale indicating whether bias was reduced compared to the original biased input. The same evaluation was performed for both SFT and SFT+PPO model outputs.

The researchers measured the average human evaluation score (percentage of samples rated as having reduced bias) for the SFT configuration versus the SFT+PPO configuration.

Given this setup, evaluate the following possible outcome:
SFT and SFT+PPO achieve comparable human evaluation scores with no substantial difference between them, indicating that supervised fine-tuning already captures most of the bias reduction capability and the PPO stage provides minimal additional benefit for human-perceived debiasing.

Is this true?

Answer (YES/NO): NO